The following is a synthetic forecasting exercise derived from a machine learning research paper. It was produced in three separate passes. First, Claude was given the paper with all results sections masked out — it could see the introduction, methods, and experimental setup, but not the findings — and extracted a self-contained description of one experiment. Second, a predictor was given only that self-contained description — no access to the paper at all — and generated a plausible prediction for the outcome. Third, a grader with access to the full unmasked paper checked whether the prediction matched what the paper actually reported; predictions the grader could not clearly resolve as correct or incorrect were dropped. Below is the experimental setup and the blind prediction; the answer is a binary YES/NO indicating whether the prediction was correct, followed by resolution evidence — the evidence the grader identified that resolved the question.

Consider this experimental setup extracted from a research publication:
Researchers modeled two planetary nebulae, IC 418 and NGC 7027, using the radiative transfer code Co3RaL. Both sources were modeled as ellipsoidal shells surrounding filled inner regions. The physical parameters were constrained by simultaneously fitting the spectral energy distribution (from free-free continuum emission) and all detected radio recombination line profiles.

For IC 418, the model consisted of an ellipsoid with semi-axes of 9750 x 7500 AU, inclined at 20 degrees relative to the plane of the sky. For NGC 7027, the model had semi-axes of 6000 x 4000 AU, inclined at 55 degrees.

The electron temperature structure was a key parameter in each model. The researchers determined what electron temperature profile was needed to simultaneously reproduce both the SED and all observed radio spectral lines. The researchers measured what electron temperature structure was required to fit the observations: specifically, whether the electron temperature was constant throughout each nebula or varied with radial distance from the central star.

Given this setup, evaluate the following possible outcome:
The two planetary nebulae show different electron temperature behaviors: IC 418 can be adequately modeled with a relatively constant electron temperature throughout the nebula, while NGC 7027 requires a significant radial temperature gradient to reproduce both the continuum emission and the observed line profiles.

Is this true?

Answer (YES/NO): YES